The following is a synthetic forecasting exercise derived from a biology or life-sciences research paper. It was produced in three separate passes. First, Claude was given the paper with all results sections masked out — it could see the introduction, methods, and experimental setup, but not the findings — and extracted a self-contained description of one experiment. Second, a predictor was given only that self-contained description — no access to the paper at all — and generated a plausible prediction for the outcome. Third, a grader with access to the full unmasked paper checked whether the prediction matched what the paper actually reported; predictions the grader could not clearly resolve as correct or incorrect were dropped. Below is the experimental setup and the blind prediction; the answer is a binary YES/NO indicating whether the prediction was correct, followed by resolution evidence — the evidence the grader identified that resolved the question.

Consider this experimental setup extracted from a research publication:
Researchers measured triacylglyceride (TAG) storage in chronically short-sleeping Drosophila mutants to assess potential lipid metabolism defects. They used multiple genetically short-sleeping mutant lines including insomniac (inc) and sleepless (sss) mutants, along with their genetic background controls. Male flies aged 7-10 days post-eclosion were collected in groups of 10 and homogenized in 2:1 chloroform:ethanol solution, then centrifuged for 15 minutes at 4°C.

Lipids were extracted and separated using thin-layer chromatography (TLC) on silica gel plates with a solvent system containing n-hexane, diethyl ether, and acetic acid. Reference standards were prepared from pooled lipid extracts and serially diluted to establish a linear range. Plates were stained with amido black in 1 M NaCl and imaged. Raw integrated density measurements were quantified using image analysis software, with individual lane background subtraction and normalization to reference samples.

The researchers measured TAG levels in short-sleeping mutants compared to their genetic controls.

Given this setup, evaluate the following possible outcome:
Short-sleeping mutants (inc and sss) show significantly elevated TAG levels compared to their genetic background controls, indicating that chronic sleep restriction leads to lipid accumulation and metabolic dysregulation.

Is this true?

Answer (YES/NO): NO